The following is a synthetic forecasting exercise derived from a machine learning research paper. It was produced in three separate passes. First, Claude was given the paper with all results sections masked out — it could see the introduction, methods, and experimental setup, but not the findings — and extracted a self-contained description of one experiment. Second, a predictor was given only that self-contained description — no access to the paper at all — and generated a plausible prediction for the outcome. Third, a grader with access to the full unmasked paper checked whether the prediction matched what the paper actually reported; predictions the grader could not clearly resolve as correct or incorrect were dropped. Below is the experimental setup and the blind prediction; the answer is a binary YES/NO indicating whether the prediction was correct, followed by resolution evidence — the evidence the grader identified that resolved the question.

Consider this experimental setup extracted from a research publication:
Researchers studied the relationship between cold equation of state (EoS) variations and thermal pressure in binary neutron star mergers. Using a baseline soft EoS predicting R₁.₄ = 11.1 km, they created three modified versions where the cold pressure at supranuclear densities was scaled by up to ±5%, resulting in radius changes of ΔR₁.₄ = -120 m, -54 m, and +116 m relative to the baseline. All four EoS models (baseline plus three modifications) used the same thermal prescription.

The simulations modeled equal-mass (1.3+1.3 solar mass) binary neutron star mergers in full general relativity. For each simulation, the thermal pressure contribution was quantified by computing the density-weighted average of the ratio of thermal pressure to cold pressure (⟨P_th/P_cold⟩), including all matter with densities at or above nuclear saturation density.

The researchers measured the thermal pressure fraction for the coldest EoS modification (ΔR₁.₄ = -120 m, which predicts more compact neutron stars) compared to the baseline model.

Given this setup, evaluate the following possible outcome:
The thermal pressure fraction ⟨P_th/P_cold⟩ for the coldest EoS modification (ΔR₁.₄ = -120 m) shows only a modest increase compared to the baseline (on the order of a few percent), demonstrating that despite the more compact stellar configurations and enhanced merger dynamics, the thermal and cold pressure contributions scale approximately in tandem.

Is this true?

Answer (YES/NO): NO